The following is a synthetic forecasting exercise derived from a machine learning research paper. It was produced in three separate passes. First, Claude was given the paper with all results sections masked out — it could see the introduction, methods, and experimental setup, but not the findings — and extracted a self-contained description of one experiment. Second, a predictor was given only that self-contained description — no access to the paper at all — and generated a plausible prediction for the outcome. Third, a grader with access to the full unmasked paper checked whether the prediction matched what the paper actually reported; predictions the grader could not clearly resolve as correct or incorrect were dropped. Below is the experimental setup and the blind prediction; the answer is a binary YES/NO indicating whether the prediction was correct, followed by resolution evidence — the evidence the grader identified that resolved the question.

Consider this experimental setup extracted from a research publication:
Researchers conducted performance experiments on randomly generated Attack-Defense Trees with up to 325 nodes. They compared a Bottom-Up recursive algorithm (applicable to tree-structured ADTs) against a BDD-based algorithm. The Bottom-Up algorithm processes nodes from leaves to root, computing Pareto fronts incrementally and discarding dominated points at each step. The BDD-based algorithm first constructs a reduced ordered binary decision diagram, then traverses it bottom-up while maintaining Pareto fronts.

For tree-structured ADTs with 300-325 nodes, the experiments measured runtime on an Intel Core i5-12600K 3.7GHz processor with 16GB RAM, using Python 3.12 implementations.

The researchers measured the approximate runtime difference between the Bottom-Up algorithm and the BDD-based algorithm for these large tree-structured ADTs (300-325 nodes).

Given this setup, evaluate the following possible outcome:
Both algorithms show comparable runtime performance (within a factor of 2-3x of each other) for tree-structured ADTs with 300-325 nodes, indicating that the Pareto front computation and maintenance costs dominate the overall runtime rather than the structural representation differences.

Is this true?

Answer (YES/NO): NO